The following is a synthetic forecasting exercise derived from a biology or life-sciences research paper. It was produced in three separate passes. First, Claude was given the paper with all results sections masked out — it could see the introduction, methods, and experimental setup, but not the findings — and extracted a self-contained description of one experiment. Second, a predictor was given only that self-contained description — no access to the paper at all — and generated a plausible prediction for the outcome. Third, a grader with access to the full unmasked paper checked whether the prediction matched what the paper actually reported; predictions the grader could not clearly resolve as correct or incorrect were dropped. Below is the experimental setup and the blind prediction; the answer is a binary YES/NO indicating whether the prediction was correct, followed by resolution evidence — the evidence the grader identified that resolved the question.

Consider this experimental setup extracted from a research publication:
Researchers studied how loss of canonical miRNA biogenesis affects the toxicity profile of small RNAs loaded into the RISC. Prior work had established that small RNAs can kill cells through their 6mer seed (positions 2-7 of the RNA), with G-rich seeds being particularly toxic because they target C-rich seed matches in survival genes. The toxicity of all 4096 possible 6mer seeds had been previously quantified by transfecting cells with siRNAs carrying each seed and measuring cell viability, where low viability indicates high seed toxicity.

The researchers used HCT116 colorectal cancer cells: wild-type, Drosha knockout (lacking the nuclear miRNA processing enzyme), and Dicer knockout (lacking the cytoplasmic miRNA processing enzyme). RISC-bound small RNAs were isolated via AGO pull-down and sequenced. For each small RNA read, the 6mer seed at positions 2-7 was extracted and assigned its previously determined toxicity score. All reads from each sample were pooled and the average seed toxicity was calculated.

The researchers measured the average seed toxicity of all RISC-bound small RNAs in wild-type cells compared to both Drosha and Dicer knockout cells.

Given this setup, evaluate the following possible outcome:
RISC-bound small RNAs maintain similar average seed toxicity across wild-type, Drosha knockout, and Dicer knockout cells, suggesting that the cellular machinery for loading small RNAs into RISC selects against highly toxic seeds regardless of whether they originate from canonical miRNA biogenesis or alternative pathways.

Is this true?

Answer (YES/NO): NO